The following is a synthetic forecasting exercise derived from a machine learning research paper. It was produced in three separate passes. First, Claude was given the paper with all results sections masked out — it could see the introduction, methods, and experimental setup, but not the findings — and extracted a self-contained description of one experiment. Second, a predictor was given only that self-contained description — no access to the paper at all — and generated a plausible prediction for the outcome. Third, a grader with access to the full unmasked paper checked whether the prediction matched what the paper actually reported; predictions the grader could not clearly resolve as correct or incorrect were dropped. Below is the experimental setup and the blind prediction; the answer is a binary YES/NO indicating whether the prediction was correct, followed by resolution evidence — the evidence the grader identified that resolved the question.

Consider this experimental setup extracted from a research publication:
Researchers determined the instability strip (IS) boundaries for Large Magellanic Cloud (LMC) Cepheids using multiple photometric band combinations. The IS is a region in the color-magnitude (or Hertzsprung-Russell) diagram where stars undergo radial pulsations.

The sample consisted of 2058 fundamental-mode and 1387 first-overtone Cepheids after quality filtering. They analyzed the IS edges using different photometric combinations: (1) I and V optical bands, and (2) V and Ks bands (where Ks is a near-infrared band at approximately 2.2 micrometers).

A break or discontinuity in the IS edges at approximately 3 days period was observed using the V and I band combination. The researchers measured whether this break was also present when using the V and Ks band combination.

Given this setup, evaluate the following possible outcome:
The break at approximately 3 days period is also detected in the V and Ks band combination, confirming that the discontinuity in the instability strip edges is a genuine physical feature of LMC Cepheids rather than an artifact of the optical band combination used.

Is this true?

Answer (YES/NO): NO